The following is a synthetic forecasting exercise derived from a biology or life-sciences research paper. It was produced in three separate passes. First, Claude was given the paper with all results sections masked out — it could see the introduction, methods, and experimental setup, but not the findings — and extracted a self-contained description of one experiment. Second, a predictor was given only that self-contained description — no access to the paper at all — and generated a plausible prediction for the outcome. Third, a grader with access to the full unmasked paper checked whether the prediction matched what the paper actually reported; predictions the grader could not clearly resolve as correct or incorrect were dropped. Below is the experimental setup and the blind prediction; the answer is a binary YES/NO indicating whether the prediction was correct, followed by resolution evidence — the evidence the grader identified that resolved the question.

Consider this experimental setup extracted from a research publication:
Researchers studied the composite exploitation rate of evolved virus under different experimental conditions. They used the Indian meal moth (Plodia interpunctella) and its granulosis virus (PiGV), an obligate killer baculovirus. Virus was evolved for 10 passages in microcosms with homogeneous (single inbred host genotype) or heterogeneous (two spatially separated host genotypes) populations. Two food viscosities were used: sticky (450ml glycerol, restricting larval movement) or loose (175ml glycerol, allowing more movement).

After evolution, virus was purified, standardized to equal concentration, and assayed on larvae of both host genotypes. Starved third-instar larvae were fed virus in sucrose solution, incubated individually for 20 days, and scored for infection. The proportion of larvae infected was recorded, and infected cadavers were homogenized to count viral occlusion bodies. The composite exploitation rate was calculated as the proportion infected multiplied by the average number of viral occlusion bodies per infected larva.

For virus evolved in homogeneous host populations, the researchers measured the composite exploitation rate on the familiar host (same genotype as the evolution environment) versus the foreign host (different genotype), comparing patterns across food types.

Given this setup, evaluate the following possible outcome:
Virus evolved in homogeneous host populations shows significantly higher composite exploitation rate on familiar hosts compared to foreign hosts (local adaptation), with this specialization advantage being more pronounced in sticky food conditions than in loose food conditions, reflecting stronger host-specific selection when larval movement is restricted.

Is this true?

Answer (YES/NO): NO